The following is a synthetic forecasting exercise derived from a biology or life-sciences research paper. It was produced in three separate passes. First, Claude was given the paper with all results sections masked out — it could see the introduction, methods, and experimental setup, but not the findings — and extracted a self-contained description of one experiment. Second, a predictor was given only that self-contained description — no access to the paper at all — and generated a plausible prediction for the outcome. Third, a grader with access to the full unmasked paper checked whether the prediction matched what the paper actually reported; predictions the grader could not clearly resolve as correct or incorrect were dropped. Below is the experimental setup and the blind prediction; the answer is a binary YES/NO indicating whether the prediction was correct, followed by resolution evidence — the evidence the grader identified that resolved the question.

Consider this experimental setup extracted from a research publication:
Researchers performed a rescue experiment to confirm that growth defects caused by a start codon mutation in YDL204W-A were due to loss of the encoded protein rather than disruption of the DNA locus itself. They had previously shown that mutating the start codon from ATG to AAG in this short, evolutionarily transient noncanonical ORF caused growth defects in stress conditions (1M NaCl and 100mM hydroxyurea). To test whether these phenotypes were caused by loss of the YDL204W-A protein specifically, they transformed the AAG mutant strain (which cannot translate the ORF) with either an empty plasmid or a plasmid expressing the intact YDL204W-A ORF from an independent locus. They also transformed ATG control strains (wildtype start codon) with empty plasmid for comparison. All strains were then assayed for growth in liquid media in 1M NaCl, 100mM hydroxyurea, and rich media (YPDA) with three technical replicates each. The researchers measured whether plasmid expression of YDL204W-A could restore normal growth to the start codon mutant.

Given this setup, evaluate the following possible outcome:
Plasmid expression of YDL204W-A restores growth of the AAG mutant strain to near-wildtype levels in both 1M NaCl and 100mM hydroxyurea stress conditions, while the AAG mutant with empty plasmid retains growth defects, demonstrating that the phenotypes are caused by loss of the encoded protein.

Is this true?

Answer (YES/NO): YES